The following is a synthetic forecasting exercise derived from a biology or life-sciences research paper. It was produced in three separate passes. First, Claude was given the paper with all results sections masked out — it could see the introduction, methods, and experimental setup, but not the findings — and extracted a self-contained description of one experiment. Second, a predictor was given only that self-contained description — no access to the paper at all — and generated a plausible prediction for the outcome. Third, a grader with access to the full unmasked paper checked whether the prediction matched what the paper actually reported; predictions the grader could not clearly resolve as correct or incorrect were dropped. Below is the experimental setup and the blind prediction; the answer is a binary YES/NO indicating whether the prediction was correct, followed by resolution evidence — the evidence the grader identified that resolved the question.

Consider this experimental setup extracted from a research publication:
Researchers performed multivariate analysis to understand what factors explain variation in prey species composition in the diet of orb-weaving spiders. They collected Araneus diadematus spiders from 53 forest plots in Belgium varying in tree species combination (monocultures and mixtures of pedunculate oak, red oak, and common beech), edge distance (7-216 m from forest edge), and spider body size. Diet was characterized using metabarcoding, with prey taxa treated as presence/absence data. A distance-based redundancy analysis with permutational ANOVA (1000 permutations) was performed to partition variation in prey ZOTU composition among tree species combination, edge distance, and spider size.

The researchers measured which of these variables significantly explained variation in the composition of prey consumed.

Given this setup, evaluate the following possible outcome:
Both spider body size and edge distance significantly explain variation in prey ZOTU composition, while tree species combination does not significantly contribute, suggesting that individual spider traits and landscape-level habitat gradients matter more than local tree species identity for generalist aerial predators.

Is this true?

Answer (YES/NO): NO